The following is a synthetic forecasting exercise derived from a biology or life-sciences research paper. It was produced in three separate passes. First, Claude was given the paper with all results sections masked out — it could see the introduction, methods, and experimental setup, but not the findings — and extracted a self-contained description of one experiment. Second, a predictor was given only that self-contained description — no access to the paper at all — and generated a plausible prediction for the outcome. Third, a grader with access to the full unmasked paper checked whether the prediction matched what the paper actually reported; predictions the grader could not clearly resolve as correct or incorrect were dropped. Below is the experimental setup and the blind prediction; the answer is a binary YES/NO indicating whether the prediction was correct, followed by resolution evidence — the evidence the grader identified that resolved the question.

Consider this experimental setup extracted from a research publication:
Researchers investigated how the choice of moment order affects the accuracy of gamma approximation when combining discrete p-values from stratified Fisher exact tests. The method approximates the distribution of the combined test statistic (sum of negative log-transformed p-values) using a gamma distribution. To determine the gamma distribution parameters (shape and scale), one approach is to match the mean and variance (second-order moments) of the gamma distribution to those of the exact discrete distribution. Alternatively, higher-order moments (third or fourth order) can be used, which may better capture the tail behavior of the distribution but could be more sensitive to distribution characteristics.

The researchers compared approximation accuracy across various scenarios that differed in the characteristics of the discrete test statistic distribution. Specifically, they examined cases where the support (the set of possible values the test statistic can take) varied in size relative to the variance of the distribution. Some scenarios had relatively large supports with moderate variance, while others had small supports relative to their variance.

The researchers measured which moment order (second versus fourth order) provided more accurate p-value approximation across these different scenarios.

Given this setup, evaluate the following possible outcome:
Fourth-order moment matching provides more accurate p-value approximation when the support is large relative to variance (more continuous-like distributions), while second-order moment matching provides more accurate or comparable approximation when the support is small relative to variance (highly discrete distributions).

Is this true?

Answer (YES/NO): YES